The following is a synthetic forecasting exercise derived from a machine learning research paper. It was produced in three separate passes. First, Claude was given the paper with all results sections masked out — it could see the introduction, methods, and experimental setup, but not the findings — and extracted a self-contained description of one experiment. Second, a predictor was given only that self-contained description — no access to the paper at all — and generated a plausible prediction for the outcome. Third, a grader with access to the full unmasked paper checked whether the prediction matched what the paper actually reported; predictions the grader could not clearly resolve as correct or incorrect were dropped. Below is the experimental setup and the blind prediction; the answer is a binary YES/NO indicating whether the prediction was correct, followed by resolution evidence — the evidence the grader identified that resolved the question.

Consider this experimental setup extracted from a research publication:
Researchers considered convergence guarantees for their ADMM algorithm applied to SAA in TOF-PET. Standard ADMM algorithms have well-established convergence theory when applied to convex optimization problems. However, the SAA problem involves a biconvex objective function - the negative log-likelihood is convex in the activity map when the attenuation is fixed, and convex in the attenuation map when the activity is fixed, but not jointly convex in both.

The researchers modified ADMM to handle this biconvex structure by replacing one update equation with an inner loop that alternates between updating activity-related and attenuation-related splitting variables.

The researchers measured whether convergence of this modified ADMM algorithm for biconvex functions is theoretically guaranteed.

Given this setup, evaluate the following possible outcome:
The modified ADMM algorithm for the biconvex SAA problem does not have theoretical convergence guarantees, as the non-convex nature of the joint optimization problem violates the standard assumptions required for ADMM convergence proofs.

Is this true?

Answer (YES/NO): YES